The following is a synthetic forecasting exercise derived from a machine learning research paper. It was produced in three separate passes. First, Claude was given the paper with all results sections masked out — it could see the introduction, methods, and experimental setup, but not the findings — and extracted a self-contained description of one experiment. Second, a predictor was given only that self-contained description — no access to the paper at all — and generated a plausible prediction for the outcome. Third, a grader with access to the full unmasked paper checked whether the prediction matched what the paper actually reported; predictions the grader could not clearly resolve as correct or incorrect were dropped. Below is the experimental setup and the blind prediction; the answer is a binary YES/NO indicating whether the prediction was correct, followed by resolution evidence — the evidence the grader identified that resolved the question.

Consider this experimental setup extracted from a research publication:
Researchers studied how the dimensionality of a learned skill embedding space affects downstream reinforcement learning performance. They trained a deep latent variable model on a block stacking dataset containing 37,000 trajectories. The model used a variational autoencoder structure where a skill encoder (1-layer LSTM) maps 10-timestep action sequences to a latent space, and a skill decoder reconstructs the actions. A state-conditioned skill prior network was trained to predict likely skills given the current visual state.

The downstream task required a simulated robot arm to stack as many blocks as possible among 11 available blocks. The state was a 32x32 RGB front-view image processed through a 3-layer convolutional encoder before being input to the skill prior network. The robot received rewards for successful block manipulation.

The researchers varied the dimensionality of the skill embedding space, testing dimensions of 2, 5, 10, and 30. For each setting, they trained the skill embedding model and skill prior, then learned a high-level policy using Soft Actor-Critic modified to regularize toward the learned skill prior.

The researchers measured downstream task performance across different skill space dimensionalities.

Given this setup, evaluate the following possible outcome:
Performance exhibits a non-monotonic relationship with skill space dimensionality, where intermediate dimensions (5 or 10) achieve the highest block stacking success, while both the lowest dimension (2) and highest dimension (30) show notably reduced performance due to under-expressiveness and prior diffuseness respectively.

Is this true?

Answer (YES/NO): NO